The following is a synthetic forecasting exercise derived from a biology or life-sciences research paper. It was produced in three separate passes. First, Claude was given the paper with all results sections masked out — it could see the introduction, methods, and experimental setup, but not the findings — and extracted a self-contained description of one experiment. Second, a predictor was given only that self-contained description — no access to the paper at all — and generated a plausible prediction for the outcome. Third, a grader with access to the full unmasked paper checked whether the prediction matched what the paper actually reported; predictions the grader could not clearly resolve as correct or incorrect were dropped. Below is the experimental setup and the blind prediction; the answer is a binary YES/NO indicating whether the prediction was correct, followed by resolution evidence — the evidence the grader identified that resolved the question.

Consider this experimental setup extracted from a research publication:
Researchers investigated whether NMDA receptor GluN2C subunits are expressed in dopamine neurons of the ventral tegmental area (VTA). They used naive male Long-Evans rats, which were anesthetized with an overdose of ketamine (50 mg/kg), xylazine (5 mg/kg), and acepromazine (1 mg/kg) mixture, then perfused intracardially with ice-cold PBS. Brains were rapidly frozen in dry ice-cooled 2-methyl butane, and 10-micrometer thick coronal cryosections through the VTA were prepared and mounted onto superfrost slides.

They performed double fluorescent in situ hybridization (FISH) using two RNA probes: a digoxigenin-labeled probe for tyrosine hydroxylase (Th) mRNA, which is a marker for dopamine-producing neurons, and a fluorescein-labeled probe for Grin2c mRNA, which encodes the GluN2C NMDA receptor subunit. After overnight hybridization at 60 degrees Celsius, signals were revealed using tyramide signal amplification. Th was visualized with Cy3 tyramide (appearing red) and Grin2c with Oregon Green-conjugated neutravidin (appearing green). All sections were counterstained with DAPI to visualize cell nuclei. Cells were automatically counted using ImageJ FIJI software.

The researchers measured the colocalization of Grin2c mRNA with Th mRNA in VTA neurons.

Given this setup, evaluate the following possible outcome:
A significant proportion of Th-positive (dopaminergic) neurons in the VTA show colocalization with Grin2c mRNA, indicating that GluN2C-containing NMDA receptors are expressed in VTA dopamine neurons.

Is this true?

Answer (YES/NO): YES